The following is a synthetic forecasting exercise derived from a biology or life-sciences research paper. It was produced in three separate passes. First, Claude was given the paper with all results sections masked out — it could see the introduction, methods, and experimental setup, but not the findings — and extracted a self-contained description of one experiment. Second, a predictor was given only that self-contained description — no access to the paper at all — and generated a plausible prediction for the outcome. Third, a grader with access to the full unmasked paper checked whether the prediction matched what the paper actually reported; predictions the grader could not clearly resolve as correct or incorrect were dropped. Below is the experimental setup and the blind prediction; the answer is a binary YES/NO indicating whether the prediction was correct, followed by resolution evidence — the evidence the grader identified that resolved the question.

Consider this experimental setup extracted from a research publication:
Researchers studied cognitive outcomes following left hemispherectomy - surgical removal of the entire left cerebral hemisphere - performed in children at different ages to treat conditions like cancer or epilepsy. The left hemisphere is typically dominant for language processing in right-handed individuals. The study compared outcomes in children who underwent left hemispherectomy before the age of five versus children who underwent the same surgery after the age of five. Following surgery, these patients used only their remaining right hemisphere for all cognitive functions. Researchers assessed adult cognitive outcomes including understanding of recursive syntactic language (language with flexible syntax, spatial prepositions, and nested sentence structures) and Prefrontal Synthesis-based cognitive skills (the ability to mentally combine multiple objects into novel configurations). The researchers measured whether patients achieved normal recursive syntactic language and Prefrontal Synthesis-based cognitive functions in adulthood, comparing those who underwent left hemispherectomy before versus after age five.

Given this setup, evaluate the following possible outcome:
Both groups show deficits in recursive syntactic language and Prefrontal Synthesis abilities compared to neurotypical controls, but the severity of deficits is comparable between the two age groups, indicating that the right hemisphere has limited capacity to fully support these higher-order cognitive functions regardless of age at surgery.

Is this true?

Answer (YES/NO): NO